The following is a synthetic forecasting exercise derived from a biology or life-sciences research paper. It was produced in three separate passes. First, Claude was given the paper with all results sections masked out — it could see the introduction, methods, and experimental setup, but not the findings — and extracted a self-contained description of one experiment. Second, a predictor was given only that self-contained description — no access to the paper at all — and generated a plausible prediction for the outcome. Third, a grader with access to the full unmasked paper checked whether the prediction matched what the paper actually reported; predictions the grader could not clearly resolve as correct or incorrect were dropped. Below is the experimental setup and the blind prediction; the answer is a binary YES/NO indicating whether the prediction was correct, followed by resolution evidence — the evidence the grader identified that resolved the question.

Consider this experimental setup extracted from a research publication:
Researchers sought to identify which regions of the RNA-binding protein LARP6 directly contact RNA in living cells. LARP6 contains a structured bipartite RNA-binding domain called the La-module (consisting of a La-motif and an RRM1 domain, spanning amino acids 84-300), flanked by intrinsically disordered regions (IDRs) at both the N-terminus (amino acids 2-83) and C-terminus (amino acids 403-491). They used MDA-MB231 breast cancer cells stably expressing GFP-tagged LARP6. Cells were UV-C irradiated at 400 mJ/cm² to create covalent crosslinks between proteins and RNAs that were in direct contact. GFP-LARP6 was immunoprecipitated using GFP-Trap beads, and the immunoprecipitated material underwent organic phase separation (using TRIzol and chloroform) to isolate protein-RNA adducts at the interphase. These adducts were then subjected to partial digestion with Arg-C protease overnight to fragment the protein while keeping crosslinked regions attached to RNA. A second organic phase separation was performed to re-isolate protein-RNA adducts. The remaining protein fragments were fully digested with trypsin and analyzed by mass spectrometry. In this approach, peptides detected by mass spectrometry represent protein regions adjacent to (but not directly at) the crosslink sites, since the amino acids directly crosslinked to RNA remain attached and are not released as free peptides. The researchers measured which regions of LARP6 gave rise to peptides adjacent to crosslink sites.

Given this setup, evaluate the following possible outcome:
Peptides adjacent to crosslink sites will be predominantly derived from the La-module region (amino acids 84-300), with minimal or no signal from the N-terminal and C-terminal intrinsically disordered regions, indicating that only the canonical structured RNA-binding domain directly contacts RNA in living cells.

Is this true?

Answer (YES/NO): NO